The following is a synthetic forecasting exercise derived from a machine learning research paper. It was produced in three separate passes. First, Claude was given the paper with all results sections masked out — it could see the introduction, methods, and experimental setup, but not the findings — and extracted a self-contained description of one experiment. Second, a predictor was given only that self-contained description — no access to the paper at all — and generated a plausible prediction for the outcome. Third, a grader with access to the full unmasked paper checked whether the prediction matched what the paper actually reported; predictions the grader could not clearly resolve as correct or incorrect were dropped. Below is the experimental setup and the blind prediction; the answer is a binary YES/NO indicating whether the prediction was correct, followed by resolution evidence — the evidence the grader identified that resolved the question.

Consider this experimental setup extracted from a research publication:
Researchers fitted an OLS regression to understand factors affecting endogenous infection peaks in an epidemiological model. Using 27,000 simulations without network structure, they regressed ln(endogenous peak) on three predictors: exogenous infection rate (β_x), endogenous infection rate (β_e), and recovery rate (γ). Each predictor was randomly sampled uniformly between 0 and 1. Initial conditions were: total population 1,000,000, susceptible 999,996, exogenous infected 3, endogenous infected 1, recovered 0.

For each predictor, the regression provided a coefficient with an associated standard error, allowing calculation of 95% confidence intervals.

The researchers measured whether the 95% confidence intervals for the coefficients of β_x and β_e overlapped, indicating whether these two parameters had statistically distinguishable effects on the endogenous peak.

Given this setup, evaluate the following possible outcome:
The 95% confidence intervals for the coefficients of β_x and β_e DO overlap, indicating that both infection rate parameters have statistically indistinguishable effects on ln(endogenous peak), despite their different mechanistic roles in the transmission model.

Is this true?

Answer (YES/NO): YES